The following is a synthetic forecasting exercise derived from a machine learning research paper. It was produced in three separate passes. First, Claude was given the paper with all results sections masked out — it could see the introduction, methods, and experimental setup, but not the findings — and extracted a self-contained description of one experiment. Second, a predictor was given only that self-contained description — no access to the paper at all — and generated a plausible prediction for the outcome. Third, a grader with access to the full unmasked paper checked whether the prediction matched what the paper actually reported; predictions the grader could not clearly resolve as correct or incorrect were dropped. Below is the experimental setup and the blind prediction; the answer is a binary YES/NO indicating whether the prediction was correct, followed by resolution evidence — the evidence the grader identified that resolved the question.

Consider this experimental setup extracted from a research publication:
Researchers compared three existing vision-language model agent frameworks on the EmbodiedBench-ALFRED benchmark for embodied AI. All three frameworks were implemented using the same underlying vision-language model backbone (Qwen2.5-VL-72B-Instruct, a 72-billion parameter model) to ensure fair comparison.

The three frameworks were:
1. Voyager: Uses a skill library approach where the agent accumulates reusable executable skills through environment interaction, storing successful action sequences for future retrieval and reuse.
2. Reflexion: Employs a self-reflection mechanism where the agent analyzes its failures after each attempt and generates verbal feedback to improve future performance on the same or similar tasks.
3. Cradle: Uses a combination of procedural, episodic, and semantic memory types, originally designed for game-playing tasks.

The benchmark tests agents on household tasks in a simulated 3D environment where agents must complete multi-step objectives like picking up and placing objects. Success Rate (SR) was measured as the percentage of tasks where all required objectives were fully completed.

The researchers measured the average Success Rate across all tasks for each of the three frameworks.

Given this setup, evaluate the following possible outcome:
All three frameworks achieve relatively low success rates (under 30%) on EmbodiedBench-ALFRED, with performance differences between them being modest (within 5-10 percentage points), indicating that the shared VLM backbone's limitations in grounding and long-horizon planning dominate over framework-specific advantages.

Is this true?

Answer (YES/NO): NO